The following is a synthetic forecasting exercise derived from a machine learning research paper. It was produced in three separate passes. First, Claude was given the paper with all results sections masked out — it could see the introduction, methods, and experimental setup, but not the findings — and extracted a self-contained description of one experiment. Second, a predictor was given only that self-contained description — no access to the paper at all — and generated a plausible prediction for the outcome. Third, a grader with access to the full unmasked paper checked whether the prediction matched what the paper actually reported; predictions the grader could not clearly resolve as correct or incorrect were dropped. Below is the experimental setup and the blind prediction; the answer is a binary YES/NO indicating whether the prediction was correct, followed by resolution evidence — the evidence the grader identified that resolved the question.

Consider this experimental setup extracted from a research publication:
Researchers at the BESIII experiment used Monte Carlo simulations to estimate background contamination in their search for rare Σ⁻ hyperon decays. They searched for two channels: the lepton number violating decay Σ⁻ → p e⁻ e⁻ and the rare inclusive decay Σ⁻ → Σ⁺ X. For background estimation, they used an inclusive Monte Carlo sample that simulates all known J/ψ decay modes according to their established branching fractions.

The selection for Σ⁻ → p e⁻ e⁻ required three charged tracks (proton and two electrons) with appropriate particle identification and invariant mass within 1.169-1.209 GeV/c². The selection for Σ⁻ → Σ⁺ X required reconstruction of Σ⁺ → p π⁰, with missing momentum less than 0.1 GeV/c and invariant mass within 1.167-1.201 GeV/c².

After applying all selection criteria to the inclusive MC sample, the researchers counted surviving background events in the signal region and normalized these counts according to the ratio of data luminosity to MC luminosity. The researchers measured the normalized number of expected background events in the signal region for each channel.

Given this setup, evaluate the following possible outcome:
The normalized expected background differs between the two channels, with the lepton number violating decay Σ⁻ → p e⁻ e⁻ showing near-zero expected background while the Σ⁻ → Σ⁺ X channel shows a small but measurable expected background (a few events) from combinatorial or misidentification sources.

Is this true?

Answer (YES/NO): NO